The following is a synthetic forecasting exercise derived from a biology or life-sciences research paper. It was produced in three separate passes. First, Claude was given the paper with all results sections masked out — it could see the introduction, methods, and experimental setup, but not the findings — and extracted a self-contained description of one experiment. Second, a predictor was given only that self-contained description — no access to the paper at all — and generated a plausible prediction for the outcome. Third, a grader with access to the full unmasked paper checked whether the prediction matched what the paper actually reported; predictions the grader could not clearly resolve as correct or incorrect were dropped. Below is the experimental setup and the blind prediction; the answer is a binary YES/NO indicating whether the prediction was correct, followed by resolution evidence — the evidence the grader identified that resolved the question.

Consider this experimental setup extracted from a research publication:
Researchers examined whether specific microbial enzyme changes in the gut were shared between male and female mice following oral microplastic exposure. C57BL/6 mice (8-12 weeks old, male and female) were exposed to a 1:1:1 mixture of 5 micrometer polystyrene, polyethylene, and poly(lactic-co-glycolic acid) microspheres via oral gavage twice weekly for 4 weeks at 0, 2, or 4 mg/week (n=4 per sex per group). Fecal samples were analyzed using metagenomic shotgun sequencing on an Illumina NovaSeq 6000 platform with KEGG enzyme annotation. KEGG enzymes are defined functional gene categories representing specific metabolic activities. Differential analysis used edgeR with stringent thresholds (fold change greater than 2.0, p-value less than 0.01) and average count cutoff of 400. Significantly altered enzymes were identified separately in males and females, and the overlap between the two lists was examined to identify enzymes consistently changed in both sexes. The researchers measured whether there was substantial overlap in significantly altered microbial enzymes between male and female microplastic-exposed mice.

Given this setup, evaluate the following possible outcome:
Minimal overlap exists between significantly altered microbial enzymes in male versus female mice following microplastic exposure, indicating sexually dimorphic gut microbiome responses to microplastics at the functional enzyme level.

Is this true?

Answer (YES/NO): YES